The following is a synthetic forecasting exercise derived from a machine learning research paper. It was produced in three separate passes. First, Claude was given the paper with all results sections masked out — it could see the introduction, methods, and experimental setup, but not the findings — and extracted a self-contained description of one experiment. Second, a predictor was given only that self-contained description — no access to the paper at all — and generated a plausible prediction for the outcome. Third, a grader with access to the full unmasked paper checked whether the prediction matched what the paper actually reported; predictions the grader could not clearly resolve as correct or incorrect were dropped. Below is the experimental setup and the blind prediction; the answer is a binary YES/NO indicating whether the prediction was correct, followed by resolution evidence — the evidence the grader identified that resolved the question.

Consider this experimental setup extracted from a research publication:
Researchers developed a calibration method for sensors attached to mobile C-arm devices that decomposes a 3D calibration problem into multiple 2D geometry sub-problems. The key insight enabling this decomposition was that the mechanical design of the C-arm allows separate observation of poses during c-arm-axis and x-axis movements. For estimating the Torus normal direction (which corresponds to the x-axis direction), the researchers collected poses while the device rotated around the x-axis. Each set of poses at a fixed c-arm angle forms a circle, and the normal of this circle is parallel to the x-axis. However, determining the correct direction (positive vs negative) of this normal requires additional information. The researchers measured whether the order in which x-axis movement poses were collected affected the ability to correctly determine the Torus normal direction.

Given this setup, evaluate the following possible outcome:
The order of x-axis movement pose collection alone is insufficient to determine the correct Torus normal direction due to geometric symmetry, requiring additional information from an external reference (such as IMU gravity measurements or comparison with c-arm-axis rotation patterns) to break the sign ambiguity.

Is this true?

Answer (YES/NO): NO